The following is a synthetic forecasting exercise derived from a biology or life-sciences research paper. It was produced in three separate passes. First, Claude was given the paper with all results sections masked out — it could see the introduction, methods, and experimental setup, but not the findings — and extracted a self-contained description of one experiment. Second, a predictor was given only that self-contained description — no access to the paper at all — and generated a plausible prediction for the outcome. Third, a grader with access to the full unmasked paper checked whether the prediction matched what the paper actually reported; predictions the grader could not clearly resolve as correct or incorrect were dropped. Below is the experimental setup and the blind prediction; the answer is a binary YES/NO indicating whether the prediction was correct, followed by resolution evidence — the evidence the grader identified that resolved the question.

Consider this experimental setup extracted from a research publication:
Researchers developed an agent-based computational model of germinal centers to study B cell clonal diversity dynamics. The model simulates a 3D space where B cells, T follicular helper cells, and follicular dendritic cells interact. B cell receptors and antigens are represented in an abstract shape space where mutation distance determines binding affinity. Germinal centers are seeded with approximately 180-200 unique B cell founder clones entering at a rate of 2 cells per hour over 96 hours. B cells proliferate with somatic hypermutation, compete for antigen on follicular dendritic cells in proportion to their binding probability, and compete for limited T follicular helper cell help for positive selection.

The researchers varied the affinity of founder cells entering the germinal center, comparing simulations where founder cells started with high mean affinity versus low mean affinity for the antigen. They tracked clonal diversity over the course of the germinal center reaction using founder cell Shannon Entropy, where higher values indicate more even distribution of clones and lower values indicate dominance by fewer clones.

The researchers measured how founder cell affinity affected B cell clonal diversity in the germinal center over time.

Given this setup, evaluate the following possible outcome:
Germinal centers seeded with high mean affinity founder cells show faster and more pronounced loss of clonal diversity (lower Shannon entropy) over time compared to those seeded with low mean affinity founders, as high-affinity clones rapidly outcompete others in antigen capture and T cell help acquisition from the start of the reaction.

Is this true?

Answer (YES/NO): NO